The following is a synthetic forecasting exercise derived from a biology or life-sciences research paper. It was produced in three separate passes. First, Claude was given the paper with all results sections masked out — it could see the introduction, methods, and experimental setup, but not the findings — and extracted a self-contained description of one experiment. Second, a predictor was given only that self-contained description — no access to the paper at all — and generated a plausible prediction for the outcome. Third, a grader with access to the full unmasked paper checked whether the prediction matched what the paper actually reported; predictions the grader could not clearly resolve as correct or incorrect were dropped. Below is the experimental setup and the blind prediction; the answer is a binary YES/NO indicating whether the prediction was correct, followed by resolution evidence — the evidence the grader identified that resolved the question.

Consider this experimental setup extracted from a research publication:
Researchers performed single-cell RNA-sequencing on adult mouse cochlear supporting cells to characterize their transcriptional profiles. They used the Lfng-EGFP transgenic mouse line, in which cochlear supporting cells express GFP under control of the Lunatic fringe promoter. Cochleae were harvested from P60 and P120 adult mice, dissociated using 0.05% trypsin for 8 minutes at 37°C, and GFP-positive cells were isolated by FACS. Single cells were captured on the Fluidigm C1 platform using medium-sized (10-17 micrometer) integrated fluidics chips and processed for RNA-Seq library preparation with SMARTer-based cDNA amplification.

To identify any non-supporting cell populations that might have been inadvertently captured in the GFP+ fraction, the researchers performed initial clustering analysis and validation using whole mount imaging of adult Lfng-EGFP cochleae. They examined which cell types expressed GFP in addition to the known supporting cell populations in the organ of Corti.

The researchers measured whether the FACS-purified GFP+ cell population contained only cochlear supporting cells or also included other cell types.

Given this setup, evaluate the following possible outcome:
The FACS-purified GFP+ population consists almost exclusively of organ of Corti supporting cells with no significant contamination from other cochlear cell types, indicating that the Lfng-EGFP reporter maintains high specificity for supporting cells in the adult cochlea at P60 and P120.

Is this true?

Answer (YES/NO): NO